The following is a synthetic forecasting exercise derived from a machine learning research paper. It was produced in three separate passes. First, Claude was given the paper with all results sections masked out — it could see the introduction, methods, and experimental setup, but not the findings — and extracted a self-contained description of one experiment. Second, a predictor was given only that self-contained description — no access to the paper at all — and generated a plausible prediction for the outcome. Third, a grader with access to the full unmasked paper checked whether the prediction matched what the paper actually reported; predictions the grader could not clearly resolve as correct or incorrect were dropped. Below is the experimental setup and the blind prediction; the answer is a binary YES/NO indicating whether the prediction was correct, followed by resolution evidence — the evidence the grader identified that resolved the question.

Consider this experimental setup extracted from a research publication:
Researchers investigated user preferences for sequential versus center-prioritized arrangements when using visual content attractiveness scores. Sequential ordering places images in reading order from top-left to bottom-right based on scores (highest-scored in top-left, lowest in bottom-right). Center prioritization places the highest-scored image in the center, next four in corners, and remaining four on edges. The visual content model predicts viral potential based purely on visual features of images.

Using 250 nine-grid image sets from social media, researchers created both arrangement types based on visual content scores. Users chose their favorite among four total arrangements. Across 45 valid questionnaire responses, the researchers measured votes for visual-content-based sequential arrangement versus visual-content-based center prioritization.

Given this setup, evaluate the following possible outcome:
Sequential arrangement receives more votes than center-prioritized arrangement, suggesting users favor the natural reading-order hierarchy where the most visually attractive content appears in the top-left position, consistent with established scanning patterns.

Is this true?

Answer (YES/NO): NO